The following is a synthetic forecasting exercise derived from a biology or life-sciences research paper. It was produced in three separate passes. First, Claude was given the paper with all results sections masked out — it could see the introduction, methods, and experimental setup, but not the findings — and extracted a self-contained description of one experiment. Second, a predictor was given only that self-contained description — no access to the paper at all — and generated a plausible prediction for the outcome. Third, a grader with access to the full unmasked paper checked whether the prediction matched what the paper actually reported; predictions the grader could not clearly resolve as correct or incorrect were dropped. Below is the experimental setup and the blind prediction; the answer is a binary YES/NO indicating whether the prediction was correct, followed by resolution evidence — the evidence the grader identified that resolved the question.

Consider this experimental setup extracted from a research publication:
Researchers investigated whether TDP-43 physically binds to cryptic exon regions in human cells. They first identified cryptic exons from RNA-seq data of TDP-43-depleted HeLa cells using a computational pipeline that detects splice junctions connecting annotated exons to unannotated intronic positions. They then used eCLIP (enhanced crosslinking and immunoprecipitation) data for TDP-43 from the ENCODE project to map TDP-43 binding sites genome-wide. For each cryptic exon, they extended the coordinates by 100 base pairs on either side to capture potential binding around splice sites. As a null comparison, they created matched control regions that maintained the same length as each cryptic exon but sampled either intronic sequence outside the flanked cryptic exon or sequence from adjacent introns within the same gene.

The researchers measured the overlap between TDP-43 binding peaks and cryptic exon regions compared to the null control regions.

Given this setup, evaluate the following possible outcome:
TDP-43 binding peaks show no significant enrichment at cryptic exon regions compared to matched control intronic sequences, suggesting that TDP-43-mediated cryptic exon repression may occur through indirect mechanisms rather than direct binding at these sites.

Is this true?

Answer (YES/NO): NO